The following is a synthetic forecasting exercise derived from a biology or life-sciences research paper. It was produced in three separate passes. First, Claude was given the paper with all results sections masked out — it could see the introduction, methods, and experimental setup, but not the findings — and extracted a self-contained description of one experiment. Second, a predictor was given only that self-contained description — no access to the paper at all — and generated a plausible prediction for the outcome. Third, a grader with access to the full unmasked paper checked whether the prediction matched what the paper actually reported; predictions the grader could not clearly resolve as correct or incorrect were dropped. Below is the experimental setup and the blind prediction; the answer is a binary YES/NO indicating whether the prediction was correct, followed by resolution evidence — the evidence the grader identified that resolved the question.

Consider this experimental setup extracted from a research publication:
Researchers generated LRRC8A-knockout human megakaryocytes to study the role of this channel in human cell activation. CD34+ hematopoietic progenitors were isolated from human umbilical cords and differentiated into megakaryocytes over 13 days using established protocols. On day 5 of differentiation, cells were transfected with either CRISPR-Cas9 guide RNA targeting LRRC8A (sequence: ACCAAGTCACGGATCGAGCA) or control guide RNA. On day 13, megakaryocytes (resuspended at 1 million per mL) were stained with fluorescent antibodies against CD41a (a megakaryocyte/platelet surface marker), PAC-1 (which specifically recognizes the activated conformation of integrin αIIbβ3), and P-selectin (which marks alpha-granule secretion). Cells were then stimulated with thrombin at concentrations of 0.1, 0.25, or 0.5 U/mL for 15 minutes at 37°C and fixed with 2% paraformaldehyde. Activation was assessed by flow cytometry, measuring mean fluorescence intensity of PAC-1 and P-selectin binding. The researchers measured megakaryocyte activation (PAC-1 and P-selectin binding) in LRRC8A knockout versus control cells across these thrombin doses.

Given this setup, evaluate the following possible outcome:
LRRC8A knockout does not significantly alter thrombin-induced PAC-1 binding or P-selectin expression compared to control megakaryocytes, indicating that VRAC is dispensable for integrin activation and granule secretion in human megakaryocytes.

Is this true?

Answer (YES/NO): NO